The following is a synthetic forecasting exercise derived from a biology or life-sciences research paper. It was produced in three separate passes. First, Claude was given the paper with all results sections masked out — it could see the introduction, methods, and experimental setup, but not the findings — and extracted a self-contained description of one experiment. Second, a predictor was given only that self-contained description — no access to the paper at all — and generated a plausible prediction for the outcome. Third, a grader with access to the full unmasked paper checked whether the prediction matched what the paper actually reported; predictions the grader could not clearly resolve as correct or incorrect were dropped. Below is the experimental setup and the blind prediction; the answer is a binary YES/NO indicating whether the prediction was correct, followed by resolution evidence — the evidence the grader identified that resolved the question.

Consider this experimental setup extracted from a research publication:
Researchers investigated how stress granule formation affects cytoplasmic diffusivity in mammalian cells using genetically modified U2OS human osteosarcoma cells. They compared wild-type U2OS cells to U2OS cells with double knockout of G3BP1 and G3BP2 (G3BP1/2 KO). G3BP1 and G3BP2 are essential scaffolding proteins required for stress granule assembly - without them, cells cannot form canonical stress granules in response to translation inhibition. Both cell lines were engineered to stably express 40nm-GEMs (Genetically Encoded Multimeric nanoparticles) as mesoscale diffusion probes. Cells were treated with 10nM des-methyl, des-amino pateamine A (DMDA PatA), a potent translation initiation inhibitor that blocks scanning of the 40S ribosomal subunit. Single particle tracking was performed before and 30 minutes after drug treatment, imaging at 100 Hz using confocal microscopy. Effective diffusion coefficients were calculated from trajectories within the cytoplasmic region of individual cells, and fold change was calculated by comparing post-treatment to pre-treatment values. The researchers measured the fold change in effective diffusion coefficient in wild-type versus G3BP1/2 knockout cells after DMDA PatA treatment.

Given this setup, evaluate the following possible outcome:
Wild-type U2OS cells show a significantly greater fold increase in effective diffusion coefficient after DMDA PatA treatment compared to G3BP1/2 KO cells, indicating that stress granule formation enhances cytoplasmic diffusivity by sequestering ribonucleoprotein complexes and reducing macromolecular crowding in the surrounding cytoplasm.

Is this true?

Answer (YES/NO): YES